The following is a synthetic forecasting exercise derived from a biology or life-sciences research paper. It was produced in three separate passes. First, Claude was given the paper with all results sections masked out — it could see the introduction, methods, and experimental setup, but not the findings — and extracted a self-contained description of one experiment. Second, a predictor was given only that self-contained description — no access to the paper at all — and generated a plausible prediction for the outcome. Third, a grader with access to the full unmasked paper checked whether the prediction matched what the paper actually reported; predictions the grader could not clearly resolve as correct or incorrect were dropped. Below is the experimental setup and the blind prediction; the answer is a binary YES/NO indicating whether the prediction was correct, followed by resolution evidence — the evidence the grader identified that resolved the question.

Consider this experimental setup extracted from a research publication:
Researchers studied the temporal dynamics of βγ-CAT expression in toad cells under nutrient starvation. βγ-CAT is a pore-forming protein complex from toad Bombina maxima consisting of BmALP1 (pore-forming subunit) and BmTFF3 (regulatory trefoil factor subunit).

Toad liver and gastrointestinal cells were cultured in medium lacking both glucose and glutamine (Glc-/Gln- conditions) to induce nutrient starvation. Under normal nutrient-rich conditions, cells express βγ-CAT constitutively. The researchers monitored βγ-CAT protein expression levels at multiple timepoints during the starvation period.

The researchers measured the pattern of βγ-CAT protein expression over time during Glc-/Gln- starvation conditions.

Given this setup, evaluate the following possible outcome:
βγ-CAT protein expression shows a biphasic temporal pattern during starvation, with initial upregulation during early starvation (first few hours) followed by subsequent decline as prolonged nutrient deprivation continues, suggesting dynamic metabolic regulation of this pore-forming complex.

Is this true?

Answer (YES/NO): NO